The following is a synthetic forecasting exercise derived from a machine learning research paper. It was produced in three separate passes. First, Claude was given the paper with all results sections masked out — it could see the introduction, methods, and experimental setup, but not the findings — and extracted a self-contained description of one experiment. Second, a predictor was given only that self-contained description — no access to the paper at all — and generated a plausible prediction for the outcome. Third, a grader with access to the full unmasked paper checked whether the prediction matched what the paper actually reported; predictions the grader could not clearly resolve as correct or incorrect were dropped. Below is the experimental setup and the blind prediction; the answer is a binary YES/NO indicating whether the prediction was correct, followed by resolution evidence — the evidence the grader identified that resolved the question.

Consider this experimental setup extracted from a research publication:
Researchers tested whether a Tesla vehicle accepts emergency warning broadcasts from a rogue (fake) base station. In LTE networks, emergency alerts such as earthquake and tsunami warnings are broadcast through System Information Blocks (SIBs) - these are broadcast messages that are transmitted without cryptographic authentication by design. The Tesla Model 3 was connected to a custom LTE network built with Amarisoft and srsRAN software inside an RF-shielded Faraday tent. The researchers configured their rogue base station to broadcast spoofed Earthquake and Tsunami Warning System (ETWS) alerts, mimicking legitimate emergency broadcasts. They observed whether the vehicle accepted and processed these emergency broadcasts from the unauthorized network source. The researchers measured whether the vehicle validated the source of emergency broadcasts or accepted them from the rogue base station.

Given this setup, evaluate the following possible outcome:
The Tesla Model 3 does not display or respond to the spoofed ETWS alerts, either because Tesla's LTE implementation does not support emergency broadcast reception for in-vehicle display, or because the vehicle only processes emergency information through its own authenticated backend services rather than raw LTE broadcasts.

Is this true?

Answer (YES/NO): NO